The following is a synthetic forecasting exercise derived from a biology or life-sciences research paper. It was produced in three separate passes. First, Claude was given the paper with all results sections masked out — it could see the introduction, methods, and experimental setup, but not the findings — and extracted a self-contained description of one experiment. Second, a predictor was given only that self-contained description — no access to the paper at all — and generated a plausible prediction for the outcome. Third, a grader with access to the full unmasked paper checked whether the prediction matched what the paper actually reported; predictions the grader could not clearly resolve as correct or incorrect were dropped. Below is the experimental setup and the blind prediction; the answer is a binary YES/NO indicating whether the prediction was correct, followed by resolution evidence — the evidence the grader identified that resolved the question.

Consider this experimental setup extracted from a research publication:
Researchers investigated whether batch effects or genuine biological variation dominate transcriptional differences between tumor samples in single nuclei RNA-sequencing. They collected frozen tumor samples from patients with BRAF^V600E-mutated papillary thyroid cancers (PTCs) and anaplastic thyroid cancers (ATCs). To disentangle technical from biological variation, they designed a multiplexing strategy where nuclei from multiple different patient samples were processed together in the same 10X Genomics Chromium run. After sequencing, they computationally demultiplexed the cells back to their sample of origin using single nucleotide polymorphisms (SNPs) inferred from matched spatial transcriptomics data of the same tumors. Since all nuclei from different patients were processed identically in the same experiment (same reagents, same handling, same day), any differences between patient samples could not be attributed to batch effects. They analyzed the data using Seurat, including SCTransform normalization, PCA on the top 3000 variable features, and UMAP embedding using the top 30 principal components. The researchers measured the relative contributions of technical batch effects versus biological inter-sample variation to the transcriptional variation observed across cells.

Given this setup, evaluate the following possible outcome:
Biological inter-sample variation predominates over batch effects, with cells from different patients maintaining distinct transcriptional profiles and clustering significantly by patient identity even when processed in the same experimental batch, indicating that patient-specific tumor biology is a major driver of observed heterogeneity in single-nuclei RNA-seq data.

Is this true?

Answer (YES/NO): YES